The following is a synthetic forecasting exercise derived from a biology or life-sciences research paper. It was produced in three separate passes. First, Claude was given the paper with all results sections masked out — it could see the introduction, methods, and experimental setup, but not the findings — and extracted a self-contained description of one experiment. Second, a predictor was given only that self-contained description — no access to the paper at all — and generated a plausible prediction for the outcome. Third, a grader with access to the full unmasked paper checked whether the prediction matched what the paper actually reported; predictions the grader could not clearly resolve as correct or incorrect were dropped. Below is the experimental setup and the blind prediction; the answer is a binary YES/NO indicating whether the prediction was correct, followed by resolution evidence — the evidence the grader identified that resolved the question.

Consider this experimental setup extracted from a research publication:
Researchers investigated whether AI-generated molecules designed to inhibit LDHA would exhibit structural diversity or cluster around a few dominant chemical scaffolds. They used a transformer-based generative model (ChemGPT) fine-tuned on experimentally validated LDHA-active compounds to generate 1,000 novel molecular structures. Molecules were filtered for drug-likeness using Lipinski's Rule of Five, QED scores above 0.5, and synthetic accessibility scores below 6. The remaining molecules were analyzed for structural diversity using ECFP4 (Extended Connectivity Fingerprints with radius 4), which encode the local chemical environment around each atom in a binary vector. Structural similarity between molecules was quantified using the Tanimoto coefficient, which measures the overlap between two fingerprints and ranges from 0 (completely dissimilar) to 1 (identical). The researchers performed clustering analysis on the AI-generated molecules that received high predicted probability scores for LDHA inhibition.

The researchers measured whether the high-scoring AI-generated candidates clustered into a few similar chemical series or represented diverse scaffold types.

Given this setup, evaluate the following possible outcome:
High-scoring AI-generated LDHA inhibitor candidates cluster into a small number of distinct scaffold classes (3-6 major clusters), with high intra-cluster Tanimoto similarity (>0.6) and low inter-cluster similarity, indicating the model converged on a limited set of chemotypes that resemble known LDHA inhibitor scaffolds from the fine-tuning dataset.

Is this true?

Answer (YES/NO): NO